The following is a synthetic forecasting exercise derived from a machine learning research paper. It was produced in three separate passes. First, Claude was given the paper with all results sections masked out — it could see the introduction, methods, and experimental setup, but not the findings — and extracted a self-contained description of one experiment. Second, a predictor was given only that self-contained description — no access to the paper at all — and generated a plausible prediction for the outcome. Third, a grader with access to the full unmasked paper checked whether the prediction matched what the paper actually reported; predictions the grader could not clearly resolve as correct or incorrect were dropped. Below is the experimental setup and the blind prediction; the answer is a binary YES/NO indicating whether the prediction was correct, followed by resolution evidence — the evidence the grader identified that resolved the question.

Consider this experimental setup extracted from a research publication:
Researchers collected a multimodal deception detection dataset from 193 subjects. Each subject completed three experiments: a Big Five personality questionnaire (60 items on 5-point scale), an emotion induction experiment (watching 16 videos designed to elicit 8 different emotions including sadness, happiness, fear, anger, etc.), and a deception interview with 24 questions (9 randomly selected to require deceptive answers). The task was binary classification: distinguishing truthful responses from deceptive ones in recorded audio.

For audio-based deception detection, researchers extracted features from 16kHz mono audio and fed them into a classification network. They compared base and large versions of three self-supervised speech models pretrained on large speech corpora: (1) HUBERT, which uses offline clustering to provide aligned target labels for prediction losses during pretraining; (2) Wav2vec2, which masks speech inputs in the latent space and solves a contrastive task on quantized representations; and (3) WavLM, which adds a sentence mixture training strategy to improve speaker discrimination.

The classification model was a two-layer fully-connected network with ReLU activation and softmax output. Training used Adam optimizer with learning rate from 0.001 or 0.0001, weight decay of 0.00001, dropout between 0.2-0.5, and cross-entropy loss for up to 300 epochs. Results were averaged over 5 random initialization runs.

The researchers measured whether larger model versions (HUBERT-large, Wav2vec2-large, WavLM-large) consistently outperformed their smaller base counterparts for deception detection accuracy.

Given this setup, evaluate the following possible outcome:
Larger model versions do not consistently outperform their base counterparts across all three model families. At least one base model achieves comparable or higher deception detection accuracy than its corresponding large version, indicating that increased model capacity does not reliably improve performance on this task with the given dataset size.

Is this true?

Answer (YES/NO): YES